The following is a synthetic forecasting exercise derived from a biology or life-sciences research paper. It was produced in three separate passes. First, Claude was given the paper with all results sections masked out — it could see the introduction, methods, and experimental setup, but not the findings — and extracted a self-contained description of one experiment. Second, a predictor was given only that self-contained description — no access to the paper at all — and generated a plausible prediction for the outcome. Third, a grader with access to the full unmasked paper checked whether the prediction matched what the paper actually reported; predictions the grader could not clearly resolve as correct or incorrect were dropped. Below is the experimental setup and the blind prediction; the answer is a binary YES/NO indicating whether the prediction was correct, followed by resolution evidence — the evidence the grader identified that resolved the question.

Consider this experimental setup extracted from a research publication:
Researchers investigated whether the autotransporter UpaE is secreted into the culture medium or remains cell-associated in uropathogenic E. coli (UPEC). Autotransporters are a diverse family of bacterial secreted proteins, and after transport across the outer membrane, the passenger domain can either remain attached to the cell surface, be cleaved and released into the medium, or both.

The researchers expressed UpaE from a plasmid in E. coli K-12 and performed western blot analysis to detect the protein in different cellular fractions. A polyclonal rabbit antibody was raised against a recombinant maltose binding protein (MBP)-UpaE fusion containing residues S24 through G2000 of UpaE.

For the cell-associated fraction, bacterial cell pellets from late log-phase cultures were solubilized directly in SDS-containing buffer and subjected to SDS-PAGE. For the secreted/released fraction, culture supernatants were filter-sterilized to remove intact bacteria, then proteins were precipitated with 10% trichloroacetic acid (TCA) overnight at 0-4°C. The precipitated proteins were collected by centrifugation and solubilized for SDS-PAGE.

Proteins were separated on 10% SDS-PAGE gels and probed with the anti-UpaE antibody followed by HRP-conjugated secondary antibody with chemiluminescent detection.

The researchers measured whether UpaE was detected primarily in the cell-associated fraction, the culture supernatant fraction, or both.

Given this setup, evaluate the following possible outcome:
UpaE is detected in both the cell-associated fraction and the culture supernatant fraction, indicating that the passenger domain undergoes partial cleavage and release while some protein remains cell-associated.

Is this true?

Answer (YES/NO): NO